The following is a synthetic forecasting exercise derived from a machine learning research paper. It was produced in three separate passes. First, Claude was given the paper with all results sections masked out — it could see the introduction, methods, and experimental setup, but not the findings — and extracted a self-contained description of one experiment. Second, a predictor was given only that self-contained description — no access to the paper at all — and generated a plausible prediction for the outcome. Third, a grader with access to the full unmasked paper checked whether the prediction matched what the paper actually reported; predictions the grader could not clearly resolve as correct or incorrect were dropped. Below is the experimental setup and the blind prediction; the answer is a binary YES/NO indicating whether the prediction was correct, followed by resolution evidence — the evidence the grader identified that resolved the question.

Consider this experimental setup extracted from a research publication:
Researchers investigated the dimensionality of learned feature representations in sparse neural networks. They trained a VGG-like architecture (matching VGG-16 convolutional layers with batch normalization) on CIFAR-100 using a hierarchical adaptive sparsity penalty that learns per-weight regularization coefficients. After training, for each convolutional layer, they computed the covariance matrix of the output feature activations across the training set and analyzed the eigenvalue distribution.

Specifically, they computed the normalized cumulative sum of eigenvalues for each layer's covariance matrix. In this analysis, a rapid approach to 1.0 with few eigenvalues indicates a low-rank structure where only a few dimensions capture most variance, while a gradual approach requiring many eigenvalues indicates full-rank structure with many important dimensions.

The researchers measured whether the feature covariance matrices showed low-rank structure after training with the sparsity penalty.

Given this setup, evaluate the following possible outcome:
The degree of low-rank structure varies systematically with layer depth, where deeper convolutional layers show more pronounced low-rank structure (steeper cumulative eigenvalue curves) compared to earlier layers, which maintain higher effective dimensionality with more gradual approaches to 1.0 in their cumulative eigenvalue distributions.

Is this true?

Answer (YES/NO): NO